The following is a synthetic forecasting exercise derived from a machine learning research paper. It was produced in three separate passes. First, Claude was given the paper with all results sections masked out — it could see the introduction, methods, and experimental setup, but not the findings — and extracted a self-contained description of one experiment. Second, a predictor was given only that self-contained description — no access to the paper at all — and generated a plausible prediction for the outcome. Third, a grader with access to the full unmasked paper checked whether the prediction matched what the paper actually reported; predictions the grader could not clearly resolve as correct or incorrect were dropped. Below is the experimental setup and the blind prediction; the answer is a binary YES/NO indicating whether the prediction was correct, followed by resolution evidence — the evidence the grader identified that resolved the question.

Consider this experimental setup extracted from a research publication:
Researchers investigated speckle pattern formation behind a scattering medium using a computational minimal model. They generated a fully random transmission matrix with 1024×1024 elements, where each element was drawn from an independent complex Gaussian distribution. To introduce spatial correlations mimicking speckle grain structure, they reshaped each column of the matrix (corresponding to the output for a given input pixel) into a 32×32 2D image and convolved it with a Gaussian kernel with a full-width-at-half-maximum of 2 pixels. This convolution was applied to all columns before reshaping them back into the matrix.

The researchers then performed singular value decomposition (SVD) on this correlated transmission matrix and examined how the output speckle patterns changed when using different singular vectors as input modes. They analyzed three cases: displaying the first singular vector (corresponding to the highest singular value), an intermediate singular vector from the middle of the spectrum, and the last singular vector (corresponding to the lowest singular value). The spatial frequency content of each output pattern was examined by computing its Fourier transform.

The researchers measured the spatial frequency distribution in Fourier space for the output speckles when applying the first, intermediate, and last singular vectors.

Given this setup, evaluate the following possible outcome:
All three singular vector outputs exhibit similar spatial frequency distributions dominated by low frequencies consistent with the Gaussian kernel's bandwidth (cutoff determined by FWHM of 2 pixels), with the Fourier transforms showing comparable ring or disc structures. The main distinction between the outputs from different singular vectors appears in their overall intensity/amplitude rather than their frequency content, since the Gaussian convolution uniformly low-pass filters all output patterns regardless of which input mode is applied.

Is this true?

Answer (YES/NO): NO